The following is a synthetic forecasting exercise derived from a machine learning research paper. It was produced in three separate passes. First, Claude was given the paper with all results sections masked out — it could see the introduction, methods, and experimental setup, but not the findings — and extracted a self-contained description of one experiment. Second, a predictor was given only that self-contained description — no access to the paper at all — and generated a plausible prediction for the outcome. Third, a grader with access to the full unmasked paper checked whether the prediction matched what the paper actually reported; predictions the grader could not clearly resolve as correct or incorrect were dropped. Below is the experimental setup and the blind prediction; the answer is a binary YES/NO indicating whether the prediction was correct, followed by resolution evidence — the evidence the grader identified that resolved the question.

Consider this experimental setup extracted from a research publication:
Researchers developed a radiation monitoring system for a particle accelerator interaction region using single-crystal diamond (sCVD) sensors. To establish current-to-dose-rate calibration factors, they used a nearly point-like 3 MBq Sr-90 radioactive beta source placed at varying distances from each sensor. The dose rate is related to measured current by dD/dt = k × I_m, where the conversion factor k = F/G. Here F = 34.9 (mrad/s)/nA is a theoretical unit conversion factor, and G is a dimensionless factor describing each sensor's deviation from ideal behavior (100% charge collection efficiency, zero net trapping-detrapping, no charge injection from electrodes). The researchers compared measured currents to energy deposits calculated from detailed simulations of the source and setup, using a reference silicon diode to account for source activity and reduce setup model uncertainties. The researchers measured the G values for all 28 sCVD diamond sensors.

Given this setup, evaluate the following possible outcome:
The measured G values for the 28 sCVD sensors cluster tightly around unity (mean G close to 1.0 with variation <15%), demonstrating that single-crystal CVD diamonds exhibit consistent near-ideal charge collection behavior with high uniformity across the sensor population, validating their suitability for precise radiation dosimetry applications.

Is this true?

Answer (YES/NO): NO